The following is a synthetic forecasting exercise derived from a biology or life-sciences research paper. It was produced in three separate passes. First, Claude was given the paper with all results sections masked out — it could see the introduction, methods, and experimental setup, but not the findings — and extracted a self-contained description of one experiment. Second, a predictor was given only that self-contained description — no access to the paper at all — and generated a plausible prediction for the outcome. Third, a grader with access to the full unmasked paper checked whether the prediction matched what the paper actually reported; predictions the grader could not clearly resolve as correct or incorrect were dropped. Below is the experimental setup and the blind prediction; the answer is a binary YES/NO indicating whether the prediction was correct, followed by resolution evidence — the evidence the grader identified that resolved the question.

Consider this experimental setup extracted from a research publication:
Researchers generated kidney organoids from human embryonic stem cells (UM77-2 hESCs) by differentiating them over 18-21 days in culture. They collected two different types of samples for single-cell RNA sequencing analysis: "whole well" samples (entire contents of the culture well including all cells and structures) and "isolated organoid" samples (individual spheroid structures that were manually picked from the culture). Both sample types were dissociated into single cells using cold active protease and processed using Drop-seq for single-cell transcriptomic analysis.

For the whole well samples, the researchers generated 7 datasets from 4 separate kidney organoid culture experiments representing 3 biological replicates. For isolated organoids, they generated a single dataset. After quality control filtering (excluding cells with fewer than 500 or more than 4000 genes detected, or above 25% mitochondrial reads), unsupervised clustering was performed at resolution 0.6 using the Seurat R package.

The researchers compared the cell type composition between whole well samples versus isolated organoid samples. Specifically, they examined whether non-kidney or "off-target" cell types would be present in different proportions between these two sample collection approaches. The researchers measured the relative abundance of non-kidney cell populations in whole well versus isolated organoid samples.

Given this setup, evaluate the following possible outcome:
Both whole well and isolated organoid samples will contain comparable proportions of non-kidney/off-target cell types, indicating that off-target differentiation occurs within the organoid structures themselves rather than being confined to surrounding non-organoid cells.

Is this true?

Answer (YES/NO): NO